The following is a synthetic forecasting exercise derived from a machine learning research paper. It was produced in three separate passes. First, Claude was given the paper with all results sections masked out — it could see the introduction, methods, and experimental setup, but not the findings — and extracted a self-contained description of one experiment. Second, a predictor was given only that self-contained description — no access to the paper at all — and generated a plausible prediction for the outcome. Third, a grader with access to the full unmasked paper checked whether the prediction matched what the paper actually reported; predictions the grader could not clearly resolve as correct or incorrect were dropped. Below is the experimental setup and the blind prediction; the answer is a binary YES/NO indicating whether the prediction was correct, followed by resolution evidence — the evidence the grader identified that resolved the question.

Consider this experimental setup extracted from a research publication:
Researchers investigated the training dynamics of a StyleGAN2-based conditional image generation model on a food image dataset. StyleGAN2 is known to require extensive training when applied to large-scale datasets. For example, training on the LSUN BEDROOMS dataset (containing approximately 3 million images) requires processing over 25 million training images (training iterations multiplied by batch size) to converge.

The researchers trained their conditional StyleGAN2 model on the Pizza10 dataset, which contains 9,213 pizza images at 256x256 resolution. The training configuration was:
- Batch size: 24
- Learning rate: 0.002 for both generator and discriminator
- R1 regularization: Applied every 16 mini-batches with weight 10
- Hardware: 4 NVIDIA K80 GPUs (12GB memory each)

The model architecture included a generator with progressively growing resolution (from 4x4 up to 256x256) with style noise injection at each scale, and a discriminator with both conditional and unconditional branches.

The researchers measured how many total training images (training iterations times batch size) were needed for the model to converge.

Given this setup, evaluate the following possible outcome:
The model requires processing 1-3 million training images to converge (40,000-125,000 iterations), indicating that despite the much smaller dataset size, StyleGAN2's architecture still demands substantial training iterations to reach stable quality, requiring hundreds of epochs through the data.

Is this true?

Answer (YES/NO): YES